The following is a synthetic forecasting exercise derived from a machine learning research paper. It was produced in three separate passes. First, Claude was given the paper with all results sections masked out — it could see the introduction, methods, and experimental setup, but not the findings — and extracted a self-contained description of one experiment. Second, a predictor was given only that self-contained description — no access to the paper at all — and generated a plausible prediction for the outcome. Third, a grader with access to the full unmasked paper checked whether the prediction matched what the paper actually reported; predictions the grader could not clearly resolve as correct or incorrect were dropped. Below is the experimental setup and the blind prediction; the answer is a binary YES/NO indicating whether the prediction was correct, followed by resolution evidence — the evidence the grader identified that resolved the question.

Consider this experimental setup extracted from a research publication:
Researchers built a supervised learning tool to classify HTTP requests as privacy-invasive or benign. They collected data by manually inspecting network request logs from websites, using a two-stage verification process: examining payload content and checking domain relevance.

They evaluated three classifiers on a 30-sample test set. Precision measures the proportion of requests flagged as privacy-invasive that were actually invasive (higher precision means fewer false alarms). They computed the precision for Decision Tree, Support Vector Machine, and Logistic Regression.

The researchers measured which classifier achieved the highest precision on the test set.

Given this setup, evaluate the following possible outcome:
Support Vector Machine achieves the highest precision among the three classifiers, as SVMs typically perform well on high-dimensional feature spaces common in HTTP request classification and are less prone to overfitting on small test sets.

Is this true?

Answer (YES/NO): NO